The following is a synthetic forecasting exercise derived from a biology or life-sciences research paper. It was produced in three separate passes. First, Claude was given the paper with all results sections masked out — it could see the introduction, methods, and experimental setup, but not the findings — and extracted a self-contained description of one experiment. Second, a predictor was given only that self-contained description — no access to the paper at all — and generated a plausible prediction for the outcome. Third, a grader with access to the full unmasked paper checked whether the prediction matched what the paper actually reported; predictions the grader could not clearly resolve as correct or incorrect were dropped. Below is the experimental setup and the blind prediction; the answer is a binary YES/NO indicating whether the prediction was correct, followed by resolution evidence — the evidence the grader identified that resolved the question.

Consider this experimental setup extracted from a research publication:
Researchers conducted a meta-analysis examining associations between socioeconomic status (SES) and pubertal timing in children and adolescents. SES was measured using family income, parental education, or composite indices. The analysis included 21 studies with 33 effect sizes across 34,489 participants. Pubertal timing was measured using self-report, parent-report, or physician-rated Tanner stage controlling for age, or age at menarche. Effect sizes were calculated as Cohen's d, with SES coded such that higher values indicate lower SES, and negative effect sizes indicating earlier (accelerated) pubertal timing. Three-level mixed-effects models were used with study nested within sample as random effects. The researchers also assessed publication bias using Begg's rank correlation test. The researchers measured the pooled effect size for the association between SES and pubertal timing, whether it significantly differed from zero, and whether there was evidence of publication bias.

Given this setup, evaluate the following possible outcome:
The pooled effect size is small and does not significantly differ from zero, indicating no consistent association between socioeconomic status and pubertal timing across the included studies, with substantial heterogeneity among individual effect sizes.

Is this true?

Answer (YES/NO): YES